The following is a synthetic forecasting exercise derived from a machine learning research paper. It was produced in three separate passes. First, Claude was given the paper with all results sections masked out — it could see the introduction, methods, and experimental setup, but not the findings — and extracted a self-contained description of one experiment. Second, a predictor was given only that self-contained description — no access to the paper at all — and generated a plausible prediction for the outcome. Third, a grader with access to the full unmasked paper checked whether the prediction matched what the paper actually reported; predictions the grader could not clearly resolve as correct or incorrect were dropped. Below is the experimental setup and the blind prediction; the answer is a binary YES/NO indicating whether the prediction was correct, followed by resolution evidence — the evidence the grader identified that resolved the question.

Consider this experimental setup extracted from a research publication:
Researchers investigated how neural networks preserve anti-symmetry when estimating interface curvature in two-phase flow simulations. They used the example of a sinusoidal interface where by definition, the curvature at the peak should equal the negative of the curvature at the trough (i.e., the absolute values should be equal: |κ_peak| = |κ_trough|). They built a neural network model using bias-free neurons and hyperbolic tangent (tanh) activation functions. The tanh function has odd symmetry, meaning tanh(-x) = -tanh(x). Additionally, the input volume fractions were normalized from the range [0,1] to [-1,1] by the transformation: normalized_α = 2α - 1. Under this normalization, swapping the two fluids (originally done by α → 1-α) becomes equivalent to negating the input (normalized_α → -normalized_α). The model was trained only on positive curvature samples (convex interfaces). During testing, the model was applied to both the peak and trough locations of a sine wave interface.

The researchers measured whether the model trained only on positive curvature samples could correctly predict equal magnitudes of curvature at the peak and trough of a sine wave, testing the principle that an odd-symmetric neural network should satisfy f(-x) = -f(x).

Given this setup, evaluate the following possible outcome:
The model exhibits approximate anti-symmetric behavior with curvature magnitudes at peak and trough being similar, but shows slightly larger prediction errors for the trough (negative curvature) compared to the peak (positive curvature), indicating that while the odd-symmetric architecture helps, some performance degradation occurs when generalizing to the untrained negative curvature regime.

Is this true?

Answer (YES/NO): NO